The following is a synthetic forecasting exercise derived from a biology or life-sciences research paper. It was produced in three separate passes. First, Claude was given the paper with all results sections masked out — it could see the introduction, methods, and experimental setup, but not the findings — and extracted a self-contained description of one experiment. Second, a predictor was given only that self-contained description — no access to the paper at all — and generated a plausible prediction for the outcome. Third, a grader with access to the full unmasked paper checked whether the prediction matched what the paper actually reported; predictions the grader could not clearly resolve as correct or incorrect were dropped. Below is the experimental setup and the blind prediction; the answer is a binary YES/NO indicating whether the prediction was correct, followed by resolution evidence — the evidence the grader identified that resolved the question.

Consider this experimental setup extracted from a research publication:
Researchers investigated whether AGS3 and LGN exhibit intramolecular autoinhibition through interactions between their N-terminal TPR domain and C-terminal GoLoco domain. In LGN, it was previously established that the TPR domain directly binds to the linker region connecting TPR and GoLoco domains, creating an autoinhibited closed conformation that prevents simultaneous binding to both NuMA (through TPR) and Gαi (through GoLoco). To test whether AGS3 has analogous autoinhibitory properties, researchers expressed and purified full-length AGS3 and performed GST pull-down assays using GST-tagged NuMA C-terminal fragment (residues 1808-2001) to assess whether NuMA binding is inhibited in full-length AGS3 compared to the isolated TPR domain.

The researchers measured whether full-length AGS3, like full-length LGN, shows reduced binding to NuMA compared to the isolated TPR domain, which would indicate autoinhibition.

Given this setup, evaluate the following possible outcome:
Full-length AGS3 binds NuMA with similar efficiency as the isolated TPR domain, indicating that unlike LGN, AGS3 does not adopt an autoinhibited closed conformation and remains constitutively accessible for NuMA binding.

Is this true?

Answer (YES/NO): NO